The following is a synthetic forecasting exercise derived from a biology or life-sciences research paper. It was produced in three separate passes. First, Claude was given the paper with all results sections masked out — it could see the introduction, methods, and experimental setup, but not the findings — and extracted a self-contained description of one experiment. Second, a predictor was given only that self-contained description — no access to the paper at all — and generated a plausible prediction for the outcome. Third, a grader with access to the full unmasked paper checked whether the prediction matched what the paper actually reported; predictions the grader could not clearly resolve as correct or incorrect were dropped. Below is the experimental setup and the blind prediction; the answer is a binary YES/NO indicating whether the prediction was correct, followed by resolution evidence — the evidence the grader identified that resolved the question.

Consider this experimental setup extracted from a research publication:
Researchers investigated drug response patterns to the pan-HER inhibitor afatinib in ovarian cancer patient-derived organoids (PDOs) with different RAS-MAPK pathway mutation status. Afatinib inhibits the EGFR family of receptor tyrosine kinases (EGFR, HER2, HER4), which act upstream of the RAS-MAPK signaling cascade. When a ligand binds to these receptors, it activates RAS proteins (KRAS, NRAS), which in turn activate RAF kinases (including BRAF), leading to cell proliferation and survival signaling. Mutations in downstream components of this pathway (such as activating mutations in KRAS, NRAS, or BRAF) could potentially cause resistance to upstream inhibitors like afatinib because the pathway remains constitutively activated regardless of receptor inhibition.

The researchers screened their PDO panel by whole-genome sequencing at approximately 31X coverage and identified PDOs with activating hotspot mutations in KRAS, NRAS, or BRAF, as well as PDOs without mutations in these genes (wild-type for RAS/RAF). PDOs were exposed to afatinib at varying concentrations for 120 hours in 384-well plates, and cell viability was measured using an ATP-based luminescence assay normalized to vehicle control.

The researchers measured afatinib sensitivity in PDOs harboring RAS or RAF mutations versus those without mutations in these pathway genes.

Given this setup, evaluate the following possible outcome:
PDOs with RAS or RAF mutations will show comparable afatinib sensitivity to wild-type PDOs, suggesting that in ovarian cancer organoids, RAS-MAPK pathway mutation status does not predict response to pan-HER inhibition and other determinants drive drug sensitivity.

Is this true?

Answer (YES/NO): NO